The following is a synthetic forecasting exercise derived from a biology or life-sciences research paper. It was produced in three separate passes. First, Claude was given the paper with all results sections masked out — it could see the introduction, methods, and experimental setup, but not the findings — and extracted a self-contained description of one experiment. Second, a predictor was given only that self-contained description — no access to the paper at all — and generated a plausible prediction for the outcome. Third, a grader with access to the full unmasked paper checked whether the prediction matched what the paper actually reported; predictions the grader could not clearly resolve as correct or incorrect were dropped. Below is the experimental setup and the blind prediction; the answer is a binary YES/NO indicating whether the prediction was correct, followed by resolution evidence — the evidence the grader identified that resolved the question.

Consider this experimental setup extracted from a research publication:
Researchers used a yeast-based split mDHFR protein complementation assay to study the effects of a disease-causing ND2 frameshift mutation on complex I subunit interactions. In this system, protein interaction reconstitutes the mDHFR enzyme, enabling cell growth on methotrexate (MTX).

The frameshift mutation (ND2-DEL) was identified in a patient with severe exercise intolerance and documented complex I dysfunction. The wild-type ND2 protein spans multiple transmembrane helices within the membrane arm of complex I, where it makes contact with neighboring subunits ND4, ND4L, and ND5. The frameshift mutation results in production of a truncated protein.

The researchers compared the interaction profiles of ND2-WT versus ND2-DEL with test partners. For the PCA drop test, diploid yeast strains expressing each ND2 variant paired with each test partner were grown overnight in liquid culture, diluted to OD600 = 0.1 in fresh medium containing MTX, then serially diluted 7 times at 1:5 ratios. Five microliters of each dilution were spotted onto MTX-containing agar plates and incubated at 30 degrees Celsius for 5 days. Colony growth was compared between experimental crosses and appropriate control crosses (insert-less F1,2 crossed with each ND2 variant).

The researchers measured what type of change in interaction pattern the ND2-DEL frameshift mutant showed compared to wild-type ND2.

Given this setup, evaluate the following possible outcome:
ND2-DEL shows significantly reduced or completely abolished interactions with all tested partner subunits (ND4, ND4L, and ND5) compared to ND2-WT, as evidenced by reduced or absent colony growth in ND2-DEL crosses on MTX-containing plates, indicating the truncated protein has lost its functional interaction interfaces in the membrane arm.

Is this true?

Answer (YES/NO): NO